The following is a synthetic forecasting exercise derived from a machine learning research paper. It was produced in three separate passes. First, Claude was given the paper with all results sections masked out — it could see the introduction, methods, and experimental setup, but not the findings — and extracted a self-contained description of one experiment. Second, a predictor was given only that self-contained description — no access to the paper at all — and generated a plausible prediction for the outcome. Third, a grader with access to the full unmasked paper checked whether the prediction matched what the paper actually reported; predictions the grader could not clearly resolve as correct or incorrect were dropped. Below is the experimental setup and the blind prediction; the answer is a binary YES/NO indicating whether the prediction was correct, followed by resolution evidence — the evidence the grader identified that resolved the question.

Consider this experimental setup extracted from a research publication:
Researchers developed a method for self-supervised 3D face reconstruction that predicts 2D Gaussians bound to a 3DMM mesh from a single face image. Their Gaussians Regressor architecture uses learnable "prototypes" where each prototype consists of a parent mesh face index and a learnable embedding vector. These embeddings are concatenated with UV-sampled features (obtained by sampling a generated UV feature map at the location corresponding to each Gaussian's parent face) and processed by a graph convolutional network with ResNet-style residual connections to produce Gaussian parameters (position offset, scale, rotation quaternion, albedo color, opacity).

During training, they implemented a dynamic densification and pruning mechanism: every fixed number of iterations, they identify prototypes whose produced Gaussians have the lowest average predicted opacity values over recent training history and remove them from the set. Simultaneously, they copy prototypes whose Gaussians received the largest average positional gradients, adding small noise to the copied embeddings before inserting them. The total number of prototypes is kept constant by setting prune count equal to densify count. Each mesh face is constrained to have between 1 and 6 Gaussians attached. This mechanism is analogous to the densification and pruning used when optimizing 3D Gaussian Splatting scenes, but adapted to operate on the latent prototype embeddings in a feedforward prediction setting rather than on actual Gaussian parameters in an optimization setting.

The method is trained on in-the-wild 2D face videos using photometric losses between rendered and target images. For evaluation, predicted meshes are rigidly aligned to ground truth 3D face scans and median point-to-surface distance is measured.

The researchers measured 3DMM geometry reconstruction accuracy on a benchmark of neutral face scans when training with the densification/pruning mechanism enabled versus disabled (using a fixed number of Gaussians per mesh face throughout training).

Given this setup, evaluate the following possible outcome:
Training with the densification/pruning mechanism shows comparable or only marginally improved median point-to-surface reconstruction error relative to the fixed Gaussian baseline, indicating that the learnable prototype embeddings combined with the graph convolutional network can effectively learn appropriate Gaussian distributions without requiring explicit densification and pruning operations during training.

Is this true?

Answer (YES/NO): NO